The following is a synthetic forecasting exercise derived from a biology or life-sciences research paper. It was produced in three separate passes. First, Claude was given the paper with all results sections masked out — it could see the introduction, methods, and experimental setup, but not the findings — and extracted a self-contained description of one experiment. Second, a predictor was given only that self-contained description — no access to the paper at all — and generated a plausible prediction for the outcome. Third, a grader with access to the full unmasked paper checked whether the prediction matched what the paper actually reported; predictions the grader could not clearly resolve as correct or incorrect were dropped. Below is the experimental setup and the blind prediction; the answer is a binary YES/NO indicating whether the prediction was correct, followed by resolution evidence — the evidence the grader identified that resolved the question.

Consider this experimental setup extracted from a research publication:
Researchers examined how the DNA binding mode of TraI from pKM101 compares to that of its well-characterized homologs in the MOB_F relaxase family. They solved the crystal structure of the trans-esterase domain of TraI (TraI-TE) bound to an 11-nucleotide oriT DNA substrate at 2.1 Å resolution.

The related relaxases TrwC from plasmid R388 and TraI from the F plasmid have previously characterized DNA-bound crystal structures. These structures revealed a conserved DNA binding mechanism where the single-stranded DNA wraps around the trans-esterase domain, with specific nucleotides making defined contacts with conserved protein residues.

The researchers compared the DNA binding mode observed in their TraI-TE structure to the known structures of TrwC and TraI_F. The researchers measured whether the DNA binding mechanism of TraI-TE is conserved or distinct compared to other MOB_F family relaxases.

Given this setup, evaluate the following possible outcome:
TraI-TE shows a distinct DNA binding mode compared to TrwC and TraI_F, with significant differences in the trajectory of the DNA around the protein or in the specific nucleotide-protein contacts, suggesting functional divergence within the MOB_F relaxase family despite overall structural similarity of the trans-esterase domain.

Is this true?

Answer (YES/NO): NO